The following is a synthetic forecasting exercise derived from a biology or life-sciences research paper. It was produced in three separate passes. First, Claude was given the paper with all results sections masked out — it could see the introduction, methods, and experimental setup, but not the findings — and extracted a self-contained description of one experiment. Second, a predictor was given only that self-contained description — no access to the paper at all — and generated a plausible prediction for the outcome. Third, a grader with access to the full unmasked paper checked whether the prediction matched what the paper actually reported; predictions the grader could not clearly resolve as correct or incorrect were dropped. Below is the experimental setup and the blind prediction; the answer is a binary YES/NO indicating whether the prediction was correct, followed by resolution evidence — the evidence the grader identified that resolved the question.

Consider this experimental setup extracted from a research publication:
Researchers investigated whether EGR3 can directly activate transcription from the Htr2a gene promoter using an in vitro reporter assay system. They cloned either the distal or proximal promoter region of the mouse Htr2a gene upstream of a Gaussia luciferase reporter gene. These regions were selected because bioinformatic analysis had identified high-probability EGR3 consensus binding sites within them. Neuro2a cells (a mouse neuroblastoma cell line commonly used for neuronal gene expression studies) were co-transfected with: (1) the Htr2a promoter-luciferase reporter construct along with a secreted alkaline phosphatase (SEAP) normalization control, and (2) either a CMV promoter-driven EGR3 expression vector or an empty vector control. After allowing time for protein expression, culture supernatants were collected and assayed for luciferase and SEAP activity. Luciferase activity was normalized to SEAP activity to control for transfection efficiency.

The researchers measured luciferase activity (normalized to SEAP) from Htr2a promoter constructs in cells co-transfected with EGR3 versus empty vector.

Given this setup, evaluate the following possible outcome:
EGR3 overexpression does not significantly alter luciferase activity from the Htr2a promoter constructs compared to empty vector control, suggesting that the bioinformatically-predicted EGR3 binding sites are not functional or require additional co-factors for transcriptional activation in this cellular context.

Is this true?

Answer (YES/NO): NO